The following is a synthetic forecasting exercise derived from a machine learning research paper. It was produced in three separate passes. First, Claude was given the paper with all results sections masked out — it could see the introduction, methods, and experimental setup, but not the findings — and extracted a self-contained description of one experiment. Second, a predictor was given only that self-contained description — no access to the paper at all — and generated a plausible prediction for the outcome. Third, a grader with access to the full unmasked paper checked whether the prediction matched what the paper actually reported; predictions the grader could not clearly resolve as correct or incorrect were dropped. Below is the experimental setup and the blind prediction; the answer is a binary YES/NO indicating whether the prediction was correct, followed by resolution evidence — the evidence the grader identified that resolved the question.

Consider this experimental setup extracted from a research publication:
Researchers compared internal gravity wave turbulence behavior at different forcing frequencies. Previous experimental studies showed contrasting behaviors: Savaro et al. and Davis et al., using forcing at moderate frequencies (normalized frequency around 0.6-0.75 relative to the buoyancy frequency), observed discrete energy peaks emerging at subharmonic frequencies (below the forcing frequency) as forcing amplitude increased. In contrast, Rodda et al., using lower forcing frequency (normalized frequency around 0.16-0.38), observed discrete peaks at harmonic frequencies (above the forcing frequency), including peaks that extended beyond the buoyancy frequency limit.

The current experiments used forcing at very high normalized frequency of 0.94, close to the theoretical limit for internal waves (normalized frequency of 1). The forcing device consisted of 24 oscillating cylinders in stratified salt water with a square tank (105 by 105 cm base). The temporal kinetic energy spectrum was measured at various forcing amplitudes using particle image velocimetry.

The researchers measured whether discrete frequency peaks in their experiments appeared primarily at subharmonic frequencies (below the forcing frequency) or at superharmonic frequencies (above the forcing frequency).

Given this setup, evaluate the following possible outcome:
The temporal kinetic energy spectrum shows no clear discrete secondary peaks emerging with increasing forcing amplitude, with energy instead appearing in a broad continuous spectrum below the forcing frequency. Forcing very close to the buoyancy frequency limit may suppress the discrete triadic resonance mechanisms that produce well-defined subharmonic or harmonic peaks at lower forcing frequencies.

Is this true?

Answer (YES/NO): NO